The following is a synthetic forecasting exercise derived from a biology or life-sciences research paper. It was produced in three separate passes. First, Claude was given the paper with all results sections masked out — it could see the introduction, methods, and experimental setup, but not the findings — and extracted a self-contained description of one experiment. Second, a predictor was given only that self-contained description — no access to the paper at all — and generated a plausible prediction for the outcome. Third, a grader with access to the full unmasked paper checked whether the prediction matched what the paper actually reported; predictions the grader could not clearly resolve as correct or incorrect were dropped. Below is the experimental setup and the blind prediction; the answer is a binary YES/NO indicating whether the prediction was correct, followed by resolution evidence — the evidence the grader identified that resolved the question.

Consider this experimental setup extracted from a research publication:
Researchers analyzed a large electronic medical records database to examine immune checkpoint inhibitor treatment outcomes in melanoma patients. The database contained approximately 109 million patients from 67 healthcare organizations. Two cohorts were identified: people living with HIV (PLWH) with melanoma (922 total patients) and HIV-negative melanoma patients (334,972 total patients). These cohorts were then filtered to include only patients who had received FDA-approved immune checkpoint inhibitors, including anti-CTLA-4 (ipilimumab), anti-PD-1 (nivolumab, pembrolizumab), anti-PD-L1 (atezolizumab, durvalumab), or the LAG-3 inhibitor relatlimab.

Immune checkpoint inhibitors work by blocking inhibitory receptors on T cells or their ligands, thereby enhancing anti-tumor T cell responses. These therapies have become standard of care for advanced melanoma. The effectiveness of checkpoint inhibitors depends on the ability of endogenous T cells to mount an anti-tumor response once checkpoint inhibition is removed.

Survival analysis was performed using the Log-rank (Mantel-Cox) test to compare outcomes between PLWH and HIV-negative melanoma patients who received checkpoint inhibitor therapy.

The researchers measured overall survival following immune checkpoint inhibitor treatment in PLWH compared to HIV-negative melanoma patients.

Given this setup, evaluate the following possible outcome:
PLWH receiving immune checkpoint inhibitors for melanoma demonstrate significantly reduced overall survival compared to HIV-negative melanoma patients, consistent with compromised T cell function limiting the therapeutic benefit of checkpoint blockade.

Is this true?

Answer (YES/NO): YES